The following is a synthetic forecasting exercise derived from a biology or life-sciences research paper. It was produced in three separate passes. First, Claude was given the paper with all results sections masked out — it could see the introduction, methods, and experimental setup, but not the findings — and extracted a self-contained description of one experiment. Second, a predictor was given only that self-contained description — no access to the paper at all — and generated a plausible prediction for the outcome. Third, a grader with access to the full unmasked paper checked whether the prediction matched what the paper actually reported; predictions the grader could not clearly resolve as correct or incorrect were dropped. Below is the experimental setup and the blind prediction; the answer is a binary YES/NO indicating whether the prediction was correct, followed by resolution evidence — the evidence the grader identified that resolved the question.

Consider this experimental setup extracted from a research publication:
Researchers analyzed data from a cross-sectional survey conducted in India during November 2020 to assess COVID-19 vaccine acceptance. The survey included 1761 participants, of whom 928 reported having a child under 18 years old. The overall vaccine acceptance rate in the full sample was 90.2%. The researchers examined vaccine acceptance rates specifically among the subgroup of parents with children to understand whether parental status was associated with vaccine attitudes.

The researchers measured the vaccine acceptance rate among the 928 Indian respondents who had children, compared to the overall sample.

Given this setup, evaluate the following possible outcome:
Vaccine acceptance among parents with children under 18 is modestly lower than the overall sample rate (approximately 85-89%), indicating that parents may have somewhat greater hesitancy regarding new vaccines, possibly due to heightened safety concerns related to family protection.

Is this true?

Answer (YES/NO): NO